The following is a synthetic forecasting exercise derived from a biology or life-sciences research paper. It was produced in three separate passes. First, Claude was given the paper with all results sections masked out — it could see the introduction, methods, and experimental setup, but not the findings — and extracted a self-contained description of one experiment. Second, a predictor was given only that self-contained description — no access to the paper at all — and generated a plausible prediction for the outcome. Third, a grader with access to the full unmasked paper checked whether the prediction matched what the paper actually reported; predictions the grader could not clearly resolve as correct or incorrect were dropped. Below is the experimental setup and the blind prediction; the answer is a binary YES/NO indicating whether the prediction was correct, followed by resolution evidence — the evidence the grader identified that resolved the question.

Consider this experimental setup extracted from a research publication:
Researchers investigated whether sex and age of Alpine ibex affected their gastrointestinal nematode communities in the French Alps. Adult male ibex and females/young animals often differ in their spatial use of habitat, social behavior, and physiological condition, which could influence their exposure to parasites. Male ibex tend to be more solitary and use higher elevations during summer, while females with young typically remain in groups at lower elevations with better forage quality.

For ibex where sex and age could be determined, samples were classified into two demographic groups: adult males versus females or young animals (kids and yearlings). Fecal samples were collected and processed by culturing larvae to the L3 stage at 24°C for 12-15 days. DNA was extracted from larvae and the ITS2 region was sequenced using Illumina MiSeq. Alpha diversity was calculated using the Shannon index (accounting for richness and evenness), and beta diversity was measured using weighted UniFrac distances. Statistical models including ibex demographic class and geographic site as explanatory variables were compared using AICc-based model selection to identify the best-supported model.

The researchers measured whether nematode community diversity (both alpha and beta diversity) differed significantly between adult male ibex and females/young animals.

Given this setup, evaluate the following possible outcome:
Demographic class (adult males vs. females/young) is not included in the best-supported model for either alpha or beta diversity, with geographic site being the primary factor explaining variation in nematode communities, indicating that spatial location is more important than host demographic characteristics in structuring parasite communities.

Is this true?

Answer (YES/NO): NO